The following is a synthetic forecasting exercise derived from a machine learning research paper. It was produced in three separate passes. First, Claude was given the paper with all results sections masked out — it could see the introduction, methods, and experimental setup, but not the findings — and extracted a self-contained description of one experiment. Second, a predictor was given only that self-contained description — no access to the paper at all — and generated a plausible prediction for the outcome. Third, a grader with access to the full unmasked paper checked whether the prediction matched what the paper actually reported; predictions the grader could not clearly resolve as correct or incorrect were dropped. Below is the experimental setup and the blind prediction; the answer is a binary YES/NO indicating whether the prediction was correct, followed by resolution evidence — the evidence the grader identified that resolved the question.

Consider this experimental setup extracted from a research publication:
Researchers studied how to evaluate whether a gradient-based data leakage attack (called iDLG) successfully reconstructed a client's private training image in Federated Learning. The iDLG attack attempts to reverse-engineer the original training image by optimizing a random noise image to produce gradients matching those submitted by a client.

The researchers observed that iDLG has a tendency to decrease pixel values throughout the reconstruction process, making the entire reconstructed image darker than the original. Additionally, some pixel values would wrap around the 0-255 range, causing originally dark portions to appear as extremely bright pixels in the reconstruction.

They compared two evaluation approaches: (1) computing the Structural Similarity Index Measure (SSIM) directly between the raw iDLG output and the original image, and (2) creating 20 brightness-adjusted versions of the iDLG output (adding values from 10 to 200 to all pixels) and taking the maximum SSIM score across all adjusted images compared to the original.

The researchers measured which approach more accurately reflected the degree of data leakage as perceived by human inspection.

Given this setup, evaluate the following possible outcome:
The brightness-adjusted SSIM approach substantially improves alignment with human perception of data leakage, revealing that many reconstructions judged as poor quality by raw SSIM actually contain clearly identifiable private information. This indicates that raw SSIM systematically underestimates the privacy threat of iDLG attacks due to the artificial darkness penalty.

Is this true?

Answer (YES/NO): YES